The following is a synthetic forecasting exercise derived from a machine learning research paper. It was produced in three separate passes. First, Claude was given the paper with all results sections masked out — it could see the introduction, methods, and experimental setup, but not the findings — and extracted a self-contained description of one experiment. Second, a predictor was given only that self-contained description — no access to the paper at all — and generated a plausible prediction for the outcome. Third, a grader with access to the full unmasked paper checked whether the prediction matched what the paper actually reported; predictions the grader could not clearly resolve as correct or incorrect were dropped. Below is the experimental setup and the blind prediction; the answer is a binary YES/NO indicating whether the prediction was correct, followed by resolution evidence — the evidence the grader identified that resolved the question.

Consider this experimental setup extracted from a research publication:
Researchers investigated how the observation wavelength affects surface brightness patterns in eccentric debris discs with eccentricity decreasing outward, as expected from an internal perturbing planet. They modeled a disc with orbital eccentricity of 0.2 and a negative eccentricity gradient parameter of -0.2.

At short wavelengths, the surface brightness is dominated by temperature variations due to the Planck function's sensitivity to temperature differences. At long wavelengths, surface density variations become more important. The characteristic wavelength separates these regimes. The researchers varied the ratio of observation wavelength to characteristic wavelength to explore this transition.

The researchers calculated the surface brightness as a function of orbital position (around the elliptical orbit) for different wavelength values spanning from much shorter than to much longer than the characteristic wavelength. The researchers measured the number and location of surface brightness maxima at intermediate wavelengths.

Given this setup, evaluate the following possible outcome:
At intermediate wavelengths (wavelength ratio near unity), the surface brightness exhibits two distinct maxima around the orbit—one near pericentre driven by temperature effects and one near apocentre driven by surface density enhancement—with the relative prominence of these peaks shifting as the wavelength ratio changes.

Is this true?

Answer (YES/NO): YES